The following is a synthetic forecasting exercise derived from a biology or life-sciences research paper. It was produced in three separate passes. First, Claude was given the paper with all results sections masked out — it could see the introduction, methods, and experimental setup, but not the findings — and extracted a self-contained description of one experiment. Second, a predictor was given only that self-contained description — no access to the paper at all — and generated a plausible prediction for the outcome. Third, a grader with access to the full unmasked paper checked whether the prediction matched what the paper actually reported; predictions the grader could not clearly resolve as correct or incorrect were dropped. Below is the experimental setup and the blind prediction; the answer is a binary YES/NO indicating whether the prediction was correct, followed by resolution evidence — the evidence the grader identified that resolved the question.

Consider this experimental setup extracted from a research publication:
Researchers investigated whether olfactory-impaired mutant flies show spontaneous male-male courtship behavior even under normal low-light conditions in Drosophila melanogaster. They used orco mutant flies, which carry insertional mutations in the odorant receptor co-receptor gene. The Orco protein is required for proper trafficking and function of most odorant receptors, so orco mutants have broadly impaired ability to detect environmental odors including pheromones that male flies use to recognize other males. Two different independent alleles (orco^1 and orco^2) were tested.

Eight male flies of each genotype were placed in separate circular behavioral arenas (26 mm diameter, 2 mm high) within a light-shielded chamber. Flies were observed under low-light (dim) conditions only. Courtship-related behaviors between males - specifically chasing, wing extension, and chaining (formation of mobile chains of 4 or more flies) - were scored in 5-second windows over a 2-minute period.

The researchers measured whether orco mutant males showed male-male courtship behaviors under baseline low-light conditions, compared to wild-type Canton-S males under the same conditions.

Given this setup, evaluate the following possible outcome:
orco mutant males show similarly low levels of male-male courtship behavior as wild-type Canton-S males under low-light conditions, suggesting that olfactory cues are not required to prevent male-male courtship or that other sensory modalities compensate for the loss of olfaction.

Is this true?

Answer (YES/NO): NO